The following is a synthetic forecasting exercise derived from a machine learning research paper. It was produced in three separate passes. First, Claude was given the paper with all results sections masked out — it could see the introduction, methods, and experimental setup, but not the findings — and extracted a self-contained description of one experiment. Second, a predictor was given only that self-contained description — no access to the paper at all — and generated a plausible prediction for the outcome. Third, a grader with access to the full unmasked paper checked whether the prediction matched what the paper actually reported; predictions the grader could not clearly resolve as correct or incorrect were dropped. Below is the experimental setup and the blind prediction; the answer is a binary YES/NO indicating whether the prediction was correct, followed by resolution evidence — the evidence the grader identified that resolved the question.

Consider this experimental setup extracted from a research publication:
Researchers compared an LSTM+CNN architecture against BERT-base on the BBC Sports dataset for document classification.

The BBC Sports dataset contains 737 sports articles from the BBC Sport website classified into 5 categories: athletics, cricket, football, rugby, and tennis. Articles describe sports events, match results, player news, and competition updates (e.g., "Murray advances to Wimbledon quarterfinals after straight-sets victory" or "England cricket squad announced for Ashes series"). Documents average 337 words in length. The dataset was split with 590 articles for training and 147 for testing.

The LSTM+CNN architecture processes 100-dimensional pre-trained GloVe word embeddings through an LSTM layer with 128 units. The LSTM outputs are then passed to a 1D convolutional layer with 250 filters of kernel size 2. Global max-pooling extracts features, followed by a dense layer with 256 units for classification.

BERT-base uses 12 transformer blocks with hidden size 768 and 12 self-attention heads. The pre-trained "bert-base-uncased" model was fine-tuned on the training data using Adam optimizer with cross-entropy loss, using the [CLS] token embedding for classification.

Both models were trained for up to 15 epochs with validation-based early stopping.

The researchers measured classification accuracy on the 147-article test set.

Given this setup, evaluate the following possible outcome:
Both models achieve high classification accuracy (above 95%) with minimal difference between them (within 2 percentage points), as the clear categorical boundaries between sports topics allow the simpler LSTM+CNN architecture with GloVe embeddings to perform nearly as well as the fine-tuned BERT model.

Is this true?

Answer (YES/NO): NO